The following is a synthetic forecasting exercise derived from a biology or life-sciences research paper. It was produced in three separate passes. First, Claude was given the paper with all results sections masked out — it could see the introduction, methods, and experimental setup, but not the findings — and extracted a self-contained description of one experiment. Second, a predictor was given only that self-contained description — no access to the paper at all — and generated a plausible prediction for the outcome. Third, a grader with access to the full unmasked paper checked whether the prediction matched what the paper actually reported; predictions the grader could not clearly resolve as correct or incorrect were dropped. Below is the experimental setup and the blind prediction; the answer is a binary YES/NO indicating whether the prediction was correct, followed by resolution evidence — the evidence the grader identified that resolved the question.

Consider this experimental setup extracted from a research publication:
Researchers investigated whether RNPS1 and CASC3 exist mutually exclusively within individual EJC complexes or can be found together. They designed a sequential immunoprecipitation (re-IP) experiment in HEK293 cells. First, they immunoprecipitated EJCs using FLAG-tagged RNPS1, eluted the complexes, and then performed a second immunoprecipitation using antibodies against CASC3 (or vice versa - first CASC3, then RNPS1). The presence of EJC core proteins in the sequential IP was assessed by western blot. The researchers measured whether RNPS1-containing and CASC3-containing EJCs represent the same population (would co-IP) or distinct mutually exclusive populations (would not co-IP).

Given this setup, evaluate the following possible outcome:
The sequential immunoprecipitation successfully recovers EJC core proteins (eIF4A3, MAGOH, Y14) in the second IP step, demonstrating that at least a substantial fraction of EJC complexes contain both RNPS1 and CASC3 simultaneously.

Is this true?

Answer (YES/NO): NO